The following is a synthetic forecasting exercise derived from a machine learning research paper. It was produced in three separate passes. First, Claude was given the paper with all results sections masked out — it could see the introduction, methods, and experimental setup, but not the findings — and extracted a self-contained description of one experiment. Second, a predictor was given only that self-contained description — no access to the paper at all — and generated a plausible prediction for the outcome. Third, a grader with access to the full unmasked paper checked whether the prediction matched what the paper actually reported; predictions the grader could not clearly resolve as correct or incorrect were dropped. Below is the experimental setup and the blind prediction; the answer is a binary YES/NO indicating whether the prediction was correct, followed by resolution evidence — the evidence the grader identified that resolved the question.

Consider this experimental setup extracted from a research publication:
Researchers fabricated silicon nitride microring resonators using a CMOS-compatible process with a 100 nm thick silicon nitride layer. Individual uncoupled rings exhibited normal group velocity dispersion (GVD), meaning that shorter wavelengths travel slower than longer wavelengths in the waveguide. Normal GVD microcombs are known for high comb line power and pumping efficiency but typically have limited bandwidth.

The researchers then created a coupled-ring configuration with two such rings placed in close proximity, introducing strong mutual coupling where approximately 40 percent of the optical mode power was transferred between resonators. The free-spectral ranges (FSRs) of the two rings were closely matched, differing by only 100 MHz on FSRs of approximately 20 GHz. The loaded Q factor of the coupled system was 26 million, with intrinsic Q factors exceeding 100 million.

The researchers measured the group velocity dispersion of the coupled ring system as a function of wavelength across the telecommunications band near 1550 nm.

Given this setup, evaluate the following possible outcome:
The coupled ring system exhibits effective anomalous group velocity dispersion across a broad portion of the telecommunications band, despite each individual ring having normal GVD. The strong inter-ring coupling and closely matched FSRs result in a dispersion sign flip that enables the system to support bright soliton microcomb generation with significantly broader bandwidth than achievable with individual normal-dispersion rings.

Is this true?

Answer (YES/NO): NO